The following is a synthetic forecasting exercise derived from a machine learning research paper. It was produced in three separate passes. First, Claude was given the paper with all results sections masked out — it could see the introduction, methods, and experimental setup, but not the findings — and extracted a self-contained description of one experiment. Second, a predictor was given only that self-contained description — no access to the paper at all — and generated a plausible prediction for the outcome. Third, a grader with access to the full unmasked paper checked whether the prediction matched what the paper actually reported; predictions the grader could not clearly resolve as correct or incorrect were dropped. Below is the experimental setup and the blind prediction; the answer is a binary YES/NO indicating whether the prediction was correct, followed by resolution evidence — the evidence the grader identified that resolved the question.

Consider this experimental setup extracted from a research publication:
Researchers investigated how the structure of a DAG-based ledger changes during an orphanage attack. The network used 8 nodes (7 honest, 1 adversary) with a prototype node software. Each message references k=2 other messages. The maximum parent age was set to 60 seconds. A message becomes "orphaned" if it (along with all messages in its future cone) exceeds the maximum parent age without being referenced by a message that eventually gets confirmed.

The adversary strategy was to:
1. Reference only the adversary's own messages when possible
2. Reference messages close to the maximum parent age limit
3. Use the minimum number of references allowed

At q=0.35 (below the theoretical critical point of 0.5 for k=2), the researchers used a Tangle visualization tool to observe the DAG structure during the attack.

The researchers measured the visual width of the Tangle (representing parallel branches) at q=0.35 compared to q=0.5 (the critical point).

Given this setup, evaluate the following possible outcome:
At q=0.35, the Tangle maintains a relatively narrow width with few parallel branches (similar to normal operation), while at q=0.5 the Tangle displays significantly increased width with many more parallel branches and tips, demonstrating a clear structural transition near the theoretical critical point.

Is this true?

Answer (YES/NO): YES